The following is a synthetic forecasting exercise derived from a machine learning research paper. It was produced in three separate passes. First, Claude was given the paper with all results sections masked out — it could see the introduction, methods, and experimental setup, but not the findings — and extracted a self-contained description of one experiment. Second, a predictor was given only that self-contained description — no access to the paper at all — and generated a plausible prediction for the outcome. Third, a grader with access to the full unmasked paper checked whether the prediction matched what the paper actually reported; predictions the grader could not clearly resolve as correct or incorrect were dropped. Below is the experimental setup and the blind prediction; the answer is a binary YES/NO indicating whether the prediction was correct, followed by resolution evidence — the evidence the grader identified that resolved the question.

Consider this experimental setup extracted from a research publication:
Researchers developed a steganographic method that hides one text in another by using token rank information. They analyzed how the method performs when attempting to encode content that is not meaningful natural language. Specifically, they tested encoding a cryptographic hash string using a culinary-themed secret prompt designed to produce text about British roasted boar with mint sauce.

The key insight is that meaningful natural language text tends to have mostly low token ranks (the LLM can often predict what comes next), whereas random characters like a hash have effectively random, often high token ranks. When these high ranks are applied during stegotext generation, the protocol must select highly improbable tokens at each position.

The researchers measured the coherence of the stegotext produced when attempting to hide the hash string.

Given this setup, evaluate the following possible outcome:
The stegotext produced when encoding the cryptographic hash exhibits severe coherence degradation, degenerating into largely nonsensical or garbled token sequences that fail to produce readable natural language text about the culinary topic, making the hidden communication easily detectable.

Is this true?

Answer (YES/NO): YES